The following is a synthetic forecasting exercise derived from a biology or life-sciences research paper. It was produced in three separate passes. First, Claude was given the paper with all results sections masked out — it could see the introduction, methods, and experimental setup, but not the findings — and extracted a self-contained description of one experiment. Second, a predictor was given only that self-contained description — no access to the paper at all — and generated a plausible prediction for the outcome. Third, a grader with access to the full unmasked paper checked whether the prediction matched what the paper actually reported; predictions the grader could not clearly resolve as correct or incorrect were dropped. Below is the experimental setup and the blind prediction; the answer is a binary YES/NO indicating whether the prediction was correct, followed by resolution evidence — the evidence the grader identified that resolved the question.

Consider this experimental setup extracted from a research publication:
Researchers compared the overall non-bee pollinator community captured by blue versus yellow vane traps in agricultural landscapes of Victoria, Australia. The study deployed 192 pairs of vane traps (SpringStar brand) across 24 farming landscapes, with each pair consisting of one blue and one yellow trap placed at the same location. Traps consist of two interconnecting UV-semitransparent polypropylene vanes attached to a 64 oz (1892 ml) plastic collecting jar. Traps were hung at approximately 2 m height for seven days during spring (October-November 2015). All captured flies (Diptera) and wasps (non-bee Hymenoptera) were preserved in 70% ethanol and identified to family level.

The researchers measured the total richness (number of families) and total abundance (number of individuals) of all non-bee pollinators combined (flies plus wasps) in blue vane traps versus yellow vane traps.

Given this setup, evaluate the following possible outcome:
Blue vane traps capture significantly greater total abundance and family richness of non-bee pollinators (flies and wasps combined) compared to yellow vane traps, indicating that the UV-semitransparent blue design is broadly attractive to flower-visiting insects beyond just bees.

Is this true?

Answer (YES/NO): YES